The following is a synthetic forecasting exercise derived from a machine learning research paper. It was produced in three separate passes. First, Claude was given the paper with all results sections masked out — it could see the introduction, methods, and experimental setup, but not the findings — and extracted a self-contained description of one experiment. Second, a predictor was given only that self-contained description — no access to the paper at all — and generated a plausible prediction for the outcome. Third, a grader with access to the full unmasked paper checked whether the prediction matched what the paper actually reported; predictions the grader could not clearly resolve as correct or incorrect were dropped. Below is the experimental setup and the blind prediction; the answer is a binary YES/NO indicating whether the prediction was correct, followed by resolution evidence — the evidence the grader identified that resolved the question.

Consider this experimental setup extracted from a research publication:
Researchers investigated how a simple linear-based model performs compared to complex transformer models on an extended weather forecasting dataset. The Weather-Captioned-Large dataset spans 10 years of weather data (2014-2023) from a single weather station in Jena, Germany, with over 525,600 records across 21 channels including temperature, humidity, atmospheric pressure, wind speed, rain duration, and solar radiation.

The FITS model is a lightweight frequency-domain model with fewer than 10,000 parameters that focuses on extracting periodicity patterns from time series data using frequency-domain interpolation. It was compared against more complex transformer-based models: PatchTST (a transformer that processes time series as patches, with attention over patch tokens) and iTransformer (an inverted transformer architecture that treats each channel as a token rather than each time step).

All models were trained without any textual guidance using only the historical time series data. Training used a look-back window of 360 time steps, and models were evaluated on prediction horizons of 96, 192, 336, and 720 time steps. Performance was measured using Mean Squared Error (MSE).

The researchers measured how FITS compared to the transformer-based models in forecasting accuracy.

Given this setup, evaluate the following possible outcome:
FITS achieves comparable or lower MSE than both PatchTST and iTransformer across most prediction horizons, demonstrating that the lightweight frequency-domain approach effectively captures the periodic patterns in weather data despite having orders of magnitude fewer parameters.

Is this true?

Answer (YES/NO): YES